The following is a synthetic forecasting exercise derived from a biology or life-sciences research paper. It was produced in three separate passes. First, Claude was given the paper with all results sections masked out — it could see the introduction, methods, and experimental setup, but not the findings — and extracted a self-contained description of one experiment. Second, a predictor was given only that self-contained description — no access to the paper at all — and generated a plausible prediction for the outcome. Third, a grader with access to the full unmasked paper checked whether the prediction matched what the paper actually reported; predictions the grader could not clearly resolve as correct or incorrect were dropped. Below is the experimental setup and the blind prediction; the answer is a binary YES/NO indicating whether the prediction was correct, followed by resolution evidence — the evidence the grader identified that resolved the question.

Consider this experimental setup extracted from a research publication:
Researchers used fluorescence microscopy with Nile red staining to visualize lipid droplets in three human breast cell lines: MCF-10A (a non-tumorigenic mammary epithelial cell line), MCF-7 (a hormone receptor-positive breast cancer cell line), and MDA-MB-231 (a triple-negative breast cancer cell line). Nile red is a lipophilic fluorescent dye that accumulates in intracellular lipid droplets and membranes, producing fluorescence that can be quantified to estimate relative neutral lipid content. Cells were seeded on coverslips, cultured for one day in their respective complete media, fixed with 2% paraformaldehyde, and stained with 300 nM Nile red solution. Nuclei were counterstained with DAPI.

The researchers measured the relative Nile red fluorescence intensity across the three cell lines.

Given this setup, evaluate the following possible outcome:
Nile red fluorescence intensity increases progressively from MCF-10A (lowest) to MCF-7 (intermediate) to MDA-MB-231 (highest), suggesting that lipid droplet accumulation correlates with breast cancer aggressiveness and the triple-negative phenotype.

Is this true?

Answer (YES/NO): NO